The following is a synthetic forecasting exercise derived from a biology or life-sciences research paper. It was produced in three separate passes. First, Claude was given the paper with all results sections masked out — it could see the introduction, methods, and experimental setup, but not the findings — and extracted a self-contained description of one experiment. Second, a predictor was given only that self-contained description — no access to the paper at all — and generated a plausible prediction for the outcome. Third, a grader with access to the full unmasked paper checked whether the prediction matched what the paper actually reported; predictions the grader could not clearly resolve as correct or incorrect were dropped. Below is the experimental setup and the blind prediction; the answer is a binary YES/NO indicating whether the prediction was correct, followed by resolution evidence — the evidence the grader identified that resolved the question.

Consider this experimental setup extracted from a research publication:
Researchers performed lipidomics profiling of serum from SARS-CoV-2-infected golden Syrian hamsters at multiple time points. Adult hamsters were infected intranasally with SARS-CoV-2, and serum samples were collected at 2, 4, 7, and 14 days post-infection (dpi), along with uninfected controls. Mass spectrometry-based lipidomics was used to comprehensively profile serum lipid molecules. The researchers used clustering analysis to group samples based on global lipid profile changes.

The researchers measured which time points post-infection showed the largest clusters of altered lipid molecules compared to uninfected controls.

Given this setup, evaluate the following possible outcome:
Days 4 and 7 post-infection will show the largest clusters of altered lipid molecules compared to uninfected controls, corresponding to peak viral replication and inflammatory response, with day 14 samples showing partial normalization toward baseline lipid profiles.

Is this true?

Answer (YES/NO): NO